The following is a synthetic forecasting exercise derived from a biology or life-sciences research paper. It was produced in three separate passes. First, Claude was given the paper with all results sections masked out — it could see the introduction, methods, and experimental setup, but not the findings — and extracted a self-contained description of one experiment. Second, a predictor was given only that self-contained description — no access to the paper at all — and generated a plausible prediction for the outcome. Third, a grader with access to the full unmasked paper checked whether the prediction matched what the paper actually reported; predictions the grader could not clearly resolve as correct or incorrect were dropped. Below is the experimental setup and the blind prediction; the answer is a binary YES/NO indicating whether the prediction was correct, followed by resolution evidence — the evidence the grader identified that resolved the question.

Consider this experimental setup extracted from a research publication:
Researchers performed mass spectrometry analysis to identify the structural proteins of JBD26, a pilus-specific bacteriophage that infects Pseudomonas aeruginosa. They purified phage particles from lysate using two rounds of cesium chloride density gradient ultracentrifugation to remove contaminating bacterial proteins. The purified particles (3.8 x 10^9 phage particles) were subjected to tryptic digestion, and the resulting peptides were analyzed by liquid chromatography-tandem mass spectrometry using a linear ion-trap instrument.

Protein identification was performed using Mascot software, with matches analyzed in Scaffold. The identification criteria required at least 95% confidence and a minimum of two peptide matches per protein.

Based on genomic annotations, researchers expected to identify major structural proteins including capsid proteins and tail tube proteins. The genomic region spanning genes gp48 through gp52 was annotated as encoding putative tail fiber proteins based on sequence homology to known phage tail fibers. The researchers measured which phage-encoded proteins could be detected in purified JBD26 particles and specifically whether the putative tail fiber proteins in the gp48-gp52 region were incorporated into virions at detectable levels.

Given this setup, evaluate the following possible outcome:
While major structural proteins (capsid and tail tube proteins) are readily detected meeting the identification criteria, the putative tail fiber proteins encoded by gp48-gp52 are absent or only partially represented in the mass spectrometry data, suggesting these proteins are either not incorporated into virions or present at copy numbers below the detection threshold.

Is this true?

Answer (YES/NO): NO